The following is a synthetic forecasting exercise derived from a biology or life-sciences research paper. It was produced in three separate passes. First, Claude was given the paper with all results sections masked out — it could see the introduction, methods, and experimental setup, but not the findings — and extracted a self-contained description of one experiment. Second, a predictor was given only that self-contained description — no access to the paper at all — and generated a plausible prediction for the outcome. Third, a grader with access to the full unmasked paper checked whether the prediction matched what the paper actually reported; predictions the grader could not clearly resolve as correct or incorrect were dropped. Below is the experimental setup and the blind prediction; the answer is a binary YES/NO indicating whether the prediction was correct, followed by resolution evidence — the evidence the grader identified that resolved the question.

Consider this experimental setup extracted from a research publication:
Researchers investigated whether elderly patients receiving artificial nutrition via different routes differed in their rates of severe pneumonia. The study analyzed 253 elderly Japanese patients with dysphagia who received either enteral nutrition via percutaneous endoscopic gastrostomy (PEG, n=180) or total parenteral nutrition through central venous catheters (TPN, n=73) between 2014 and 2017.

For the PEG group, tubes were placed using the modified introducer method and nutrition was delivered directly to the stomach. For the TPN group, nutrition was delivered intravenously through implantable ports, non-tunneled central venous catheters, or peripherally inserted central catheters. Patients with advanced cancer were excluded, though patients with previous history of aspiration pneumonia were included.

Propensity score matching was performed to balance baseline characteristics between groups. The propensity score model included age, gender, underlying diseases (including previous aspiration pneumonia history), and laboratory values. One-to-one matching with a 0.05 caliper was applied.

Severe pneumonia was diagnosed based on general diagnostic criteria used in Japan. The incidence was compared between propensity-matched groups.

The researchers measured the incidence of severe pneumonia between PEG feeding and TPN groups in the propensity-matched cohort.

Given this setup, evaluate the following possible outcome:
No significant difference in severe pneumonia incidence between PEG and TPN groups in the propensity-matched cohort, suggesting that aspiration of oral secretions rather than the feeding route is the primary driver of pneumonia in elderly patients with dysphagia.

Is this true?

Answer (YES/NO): NO